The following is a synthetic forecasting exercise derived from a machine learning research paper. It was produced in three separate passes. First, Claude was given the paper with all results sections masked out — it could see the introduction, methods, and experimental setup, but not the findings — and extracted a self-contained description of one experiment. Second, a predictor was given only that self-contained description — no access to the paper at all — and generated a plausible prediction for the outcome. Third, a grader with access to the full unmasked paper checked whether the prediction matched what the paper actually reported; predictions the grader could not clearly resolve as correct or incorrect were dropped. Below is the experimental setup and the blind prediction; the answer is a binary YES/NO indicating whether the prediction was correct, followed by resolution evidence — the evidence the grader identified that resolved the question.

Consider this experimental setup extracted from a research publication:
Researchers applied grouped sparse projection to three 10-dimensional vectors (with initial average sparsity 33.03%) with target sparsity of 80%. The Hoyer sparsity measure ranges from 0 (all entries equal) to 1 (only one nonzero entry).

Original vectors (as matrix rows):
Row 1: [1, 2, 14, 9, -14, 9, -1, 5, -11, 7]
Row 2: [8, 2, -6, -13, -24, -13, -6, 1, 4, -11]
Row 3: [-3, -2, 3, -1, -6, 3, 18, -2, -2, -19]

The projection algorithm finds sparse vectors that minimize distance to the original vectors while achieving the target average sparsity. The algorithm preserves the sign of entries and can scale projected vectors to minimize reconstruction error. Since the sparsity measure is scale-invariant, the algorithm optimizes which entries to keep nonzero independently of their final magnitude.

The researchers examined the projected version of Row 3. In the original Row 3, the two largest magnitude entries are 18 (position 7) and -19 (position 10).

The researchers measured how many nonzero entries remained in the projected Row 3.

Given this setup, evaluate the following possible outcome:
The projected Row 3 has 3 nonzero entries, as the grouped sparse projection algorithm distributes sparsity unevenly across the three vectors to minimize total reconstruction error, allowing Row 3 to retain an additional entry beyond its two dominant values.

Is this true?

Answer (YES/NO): NO